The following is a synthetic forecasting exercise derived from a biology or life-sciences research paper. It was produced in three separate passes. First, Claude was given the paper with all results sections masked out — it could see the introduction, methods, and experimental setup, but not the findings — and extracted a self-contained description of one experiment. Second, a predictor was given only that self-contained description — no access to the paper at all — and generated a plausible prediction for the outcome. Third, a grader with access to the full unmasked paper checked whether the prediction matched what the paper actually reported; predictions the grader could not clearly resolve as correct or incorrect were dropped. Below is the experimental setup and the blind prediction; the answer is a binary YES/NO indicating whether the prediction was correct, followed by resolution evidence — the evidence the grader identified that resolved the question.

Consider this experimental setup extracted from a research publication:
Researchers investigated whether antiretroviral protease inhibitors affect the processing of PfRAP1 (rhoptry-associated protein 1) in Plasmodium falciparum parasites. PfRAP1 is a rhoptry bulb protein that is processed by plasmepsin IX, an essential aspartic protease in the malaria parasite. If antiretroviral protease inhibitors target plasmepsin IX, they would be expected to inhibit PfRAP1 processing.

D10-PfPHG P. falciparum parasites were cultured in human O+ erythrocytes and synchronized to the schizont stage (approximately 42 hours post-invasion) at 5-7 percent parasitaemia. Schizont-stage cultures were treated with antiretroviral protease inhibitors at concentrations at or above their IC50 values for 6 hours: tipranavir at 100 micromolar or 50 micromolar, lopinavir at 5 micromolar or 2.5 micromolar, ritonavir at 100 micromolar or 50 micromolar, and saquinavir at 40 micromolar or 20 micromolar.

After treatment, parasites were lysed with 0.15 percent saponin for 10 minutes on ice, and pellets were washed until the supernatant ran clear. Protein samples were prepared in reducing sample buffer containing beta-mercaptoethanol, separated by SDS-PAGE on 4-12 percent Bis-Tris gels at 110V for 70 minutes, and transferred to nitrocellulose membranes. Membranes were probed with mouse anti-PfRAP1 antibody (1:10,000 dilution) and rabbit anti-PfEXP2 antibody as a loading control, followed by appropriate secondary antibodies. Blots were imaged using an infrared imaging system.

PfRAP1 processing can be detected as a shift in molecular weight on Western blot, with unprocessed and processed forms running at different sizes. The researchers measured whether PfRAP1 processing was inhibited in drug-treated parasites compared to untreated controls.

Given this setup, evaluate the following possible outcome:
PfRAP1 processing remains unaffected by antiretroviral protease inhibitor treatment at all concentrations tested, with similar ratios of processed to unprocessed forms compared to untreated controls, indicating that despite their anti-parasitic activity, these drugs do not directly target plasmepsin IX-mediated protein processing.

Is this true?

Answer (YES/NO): YES